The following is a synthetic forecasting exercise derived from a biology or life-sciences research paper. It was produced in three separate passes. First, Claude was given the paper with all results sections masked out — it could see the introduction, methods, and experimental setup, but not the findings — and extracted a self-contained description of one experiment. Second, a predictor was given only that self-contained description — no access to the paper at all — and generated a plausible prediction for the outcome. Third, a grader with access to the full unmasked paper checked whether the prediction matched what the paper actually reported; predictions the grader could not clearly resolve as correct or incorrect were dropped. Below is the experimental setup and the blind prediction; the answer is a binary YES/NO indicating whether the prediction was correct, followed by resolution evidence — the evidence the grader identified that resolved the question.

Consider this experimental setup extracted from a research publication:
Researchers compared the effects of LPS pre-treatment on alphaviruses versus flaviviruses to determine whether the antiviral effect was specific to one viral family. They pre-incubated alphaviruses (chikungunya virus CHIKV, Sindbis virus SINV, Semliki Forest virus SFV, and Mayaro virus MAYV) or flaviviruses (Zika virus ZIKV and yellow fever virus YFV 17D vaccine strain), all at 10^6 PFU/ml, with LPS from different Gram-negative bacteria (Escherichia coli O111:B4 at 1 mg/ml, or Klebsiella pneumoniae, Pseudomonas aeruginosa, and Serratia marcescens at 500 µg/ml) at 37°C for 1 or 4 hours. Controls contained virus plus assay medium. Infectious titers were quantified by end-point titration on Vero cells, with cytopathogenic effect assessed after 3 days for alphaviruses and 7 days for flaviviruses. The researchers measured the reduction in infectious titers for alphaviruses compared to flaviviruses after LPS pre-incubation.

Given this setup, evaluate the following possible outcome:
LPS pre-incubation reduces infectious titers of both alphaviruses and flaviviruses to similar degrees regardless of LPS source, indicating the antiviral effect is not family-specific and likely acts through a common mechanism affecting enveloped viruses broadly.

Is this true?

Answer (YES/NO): NO